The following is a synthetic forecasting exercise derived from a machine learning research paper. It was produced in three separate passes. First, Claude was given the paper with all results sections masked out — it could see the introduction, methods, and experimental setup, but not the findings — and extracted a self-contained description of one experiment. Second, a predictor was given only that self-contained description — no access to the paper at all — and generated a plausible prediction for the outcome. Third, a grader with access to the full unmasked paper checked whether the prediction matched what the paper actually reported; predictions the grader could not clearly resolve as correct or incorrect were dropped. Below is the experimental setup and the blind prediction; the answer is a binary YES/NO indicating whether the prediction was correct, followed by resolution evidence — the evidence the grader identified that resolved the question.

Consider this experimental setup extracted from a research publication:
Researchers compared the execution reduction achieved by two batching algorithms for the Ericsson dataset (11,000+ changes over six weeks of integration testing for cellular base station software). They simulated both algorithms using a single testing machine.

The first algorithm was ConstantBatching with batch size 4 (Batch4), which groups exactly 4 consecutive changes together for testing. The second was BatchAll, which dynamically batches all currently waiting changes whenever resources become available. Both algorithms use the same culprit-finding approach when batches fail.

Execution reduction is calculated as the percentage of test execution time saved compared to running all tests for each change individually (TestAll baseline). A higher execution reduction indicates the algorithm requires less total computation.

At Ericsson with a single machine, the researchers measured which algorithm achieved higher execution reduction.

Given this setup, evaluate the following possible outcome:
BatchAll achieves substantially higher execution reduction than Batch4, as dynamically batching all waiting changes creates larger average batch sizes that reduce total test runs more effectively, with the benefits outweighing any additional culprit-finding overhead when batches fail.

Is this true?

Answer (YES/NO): YES